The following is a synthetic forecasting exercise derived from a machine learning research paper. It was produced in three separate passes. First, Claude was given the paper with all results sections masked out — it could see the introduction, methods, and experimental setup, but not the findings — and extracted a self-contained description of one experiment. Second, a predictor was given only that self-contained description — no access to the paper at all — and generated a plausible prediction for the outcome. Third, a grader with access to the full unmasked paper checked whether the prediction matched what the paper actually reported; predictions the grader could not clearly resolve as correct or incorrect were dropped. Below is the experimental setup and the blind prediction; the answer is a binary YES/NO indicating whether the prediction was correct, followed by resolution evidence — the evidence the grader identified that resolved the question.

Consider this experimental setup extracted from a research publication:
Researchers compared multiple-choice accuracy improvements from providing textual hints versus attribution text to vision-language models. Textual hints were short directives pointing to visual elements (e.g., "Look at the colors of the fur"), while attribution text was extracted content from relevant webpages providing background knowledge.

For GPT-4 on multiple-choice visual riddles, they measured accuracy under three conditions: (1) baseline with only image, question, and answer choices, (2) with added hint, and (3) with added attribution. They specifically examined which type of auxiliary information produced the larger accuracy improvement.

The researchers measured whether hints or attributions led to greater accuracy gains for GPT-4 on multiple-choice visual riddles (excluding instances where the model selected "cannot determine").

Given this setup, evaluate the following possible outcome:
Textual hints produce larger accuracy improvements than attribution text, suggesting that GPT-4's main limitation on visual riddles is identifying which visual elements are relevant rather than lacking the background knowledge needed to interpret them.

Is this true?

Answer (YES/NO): NO